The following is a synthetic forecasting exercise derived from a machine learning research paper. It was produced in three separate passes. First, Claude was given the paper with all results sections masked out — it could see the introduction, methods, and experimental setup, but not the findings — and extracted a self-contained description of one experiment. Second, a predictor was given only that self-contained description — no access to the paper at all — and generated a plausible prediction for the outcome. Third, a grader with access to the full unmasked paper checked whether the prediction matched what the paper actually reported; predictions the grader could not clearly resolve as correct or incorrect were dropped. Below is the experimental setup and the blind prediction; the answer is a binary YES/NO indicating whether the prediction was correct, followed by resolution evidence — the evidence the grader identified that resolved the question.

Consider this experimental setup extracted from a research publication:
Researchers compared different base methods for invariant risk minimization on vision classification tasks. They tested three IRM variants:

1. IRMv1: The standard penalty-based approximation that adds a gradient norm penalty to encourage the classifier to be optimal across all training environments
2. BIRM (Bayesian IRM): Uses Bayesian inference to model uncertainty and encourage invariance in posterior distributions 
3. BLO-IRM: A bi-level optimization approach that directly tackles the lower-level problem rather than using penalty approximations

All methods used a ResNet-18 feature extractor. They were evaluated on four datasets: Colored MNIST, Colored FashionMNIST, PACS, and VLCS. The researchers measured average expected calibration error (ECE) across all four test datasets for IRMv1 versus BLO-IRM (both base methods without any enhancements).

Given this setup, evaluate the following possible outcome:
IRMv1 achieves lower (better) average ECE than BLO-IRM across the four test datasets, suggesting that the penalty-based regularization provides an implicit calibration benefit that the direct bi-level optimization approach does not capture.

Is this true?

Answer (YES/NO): NO